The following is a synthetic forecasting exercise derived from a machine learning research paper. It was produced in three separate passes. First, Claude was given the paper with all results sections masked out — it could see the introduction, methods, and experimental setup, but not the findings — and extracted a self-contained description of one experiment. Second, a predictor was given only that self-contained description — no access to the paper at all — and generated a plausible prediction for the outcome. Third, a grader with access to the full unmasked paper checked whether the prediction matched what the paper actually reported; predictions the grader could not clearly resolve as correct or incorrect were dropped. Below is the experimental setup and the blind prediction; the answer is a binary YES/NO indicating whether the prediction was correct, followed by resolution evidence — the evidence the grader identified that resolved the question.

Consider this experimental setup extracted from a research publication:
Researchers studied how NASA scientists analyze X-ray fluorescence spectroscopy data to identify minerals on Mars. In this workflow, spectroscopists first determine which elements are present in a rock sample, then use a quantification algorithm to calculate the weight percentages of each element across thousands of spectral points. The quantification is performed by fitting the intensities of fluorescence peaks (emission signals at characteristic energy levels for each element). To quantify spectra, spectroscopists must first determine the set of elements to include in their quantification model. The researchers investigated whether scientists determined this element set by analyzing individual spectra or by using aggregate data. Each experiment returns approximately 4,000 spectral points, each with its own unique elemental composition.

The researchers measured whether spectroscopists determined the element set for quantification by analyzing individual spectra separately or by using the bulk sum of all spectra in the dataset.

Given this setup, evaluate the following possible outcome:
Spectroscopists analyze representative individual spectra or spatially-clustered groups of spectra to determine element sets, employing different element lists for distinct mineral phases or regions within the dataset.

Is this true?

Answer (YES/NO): NO